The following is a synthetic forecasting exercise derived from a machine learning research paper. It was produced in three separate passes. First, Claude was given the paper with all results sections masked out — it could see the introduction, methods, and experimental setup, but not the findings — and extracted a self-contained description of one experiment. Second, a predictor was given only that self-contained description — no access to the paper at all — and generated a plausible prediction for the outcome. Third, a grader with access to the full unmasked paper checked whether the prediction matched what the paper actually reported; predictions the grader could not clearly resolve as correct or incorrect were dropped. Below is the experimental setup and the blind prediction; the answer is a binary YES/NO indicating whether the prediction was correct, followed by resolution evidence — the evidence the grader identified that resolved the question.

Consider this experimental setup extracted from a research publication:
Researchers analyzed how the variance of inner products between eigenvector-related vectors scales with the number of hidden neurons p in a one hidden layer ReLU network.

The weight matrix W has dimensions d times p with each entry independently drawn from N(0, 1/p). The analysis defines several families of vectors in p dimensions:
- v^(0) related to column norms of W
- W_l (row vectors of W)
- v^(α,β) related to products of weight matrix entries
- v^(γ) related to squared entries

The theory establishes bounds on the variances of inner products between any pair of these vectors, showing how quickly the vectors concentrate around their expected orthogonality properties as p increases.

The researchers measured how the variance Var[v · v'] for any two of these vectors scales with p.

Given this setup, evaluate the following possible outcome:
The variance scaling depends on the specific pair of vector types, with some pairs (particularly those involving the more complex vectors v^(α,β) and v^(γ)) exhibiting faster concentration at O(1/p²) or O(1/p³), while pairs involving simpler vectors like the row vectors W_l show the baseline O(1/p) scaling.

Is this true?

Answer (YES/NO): NO